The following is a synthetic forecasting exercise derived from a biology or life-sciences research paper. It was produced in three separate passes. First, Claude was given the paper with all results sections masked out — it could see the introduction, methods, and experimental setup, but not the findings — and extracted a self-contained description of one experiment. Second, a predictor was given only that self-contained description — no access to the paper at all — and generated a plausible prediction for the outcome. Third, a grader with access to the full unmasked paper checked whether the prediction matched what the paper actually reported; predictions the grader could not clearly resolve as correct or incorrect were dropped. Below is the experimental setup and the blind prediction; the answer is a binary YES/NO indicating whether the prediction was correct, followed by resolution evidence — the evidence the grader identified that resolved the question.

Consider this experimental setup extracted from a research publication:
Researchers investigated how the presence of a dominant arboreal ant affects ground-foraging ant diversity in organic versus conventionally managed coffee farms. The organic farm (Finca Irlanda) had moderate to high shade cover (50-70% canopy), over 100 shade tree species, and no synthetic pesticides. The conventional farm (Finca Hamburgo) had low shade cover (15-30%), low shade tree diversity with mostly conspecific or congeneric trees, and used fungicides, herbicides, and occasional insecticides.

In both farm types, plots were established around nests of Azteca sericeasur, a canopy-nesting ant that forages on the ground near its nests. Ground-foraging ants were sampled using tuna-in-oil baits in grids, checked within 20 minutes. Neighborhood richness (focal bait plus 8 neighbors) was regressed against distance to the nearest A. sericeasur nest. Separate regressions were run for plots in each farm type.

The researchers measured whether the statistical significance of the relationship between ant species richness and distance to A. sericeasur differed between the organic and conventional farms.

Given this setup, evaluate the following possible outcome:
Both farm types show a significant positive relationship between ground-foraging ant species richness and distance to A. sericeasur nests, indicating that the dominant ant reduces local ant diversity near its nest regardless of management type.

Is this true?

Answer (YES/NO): NO